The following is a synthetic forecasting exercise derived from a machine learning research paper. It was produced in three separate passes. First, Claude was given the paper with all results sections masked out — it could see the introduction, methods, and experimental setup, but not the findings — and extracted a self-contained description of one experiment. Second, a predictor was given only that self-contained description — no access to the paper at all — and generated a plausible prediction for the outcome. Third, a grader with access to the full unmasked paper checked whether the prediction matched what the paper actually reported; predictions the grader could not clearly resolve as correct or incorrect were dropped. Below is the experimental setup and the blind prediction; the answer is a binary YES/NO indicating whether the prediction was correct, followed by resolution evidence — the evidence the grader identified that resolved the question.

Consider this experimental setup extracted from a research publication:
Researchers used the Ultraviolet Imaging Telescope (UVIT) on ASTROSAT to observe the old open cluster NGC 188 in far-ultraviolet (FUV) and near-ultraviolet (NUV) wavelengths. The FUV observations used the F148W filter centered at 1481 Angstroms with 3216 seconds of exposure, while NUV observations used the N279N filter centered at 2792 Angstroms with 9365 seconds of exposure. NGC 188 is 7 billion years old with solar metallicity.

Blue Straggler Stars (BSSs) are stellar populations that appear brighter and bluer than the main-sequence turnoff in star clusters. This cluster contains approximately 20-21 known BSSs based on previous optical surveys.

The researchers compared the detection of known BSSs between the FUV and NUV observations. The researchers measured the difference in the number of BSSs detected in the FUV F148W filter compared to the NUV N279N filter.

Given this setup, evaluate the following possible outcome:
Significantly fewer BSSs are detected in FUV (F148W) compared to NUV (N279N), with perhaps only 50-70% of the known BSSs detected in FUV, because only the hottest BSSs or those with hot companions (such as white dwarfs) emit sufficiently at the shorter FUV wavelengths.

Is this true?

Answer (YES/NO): NO